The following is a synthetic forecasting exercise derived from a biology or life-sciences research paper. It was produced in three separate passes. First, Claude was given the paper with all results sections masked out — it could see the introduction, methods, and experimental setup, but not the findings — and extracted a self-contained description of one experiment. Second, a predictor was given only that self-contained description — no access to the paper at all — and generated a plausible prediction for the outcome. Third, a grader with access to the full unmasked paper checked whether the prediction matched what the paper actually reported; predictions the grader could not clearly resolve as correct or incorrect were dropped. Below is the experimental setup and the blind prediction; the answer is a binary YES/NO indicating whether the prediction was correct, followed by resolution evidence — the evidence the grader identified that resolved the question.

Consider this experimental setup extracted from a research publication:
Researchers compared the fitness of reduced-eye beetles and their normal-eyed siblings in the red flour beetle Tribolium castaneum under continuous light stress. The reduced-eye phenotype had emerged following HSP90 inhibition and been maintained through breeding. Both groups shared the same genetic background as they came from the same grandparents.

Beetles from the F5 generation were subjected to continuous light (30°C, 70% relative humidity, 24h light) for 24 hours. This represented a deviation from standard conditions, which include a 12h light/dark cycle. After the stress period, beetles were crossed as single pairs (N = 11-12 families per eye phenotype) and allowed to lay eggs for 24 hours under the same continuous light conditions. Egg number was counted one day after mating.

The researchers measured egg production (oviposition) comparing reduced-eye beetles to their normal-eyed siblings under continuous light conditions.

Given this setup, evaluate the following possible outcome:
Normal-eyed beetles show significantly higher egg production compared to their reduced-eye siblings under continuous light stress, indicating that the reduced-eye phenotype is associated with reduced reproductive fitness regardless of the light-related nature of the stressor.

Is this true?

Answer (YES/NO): NO